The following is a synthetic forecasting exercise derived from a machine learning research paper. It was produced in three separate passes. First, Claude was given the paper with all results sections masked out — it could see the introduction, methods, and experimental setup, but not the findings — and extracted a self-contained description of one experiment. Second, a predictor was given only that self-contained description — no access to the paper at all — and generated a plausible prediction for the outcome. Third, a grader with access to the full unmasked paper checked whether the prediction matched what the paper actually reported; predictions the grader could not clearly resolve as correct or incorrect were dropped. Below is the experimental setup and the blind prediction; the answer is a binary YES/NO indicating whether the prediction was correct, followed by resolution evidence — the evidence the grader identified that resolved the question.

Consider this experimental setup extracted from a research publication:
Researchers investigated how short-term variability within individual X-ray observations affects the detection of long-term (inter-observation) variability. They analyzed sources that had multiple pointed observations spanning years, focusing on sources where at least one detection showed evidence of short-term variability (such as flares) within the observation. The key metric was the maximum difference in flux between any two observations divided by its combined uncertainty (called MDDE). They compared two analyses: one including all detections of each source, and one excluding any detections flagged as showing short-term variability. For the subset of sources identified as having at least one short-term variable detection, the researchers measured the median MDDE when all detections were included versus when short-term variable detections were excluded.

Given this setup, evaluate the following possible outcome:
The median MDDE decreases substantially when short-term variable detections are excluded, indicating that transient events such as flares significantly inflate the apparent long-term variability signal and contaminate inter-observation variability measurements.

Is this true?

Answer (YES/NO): YES